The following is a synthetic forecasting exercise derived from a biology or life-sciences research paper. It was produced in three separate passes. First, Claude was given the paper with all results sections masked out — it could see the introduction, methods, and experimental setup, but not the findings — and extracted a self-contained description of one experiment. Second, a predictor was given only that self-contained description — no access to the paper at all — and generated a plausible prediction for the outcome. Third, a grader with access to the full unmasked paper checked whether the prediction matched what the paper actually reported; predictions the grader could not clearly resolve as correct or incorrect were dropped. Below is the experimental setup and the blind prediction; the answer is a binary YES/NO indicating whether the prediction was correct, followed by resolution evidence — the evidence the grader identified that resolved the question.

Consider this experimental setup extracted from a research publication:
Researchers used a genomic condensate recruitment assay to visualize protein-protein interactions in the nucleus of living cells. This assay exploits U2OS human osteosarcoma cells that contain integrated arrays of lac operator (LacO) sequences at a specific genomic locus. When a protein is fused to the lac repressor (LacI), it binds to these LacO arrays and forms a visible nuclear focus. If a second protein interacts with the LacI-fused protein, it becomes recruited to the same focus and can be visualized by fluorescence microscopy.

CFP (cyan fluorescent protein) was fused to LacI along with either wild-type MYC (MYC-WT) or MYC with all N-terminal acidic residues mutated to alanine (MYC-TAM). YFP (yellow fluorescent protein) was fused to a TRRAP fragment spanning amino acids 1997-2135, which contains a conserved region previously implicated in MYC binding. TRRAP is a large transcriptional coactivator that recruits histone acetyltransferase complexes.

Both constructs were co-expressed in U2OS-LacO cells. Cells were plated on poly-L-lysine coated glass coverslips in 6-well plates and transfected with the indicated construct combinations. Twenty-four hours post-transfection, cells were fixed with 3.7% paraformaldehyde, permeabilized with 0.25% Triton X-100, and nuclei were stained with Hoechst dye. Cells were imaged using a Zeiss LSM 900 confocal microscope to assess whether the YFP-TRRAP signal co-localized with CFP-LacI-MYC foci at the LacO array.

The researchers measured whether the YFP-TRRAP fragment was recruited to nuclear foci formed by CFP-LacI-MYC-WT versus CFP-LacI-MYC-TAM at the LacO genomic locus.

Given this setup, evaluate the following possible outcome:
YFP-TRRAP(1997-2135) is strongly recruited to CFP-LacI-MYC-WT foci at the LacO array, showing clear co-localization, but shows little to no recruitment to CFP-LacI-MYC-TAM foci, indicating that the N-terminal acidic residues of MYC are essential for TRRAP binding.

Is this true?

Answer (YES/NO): YES